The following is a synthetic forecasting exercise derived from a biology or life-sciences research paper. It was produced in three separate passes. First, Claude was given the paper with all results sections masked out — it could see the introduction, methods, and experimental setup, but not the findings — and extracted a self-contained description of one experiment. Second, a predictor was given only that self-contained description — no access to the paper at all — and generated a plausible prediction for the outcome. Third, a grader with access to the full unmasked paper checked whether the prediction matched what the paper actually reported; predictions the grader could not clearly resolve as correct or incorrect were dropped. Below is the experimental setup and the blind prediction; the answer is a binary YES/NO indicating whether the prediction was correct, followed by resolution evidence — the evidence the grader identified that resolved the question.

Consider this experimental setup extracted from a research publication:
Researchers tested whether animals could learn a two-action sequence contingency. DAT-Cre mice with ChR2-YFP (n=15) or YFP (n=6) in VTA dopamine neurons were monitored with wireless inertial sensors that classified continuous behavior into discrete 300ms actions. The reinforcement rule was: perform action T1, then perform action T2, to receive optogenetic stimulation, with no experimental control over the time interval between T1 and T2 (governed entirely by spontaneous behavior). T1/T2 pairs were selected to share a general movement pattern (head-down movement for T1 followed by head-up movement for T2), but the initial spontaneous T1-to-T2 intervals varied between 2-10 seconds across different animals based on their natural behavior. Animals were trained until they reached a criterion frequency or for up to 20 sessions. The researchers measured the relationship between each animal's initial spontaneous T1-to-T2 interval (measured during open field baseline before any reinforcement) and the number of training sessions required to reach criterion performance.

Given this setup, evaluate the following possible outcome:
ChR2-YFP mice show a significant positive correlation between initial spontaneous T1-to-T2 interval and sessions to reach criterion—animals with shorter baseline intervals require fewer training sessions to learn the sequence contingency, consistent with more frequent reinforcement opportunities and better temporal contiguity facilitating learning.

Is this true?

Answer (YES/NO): NO